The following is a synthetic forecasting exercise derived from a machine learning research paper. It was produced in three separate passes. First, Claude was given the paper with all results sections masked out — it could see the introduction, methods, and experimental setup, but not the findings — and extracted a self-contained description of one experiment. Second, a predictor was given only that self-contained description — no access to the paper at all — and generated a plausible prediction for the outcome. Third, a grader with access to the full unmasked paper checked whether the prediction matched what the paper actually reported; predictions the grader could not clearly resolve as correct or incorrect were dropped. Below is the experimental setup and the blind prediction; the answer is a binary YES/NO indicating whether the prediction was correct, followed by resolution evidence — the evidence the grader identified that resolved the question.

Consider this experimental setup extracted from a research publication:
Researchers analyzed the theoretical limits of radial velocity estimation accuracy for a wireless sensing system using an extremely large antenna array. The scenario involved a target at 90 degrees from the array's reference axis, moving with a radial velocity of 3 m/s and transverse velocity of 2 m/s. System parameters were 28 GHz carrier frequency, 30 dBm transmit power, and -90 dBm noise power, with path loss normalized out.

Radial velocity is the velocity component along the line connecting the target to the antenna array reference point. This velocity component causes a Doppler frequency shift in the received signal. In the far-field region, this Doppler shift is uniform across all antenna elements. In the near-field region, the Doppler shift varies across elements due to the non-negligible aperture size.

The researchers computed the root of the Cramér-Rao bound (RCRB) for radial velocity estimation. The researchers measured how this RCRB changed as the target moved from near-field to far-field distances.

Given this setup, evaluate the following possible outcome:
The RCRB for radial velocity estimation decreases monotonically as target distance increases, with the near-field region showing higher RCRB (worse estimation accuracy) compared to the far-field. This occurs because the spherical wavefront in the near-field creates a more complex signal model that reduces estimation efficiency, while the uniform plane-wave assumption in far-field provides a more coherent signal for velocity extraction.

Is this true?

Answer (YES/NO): YES